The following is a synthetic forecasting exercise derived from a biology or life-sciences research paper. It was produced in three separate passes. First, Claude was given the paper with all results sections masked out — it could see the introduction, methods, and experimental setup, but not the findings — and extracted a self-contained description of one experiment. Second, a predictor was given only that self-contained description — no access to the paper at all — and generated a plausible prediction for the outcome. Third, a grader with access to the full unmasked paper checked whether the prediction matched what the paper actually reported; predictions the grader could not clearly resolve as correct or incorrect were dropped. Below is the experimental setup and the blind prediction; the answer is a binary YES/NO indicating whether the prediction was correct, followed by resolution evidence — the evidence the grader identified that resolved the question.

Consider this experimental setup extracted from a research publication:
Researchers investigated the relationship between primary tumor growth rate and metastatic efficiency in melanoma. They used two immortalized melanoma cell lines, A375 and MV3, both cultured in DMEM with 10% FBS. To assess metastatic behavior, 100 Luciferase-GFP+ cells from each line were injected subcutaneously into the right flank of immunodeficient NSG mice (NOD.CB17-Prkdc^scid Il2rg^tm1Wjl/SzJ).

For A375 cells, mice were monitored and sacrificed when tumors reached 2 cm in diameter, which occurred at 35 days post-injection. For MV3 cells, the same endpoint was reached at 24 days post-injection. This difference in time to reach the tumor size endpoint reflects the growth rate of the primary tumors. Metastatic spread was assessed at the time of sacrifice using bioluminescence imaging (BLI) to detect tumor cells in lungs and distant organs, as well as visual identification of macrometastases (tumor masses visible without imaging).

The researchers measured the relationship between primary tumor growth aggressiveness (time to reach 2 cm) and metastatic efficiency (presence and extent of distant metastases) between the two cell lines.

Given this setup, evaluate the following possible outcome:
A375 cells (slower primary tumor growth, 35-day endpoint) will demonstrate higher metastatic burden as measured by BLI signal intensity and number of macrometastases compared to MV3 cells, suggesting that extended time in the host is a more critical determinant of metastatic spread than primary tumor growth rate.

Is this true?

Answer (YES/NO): NO